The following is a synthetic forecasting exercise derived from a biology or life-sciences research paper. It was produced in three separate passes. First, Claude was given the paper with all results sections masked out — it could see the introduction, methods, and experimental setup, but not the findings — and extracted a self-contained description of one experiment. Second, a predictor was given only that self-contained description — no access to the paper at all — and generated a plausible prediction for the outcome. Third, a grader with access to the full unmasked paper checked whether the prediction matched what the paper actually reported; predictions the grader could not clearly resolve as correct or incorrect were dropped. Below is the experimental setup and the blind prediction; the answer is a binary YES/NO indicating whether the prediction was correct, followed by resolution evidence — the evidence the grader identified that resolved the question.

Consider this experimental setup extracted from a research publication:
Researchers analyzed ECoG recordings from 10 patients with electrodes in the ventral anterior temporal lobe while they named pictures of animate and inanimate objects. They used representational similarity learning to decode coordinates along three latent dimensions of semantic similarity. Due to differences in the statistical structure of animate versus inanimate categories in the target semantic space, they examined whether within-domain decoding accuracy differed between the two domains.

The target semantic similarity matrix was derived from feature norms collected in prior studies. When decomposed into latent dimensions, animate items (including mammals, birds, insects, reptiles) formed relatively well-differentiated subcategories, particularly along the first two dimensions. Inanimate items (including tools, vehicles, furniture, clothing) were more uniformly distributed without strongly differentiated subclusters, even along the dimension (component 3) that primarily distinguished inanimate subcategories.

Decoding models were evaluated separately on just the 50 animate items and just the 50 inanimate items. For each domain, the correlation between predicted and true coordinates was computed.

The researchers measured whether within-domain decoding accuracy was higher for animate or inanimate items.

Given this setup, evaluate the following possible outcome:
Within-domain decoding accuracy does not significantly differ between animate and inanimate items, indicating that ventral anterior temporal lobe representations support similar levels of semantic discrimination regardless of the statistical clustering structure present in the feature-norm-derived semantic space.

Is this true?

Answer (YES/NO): NO